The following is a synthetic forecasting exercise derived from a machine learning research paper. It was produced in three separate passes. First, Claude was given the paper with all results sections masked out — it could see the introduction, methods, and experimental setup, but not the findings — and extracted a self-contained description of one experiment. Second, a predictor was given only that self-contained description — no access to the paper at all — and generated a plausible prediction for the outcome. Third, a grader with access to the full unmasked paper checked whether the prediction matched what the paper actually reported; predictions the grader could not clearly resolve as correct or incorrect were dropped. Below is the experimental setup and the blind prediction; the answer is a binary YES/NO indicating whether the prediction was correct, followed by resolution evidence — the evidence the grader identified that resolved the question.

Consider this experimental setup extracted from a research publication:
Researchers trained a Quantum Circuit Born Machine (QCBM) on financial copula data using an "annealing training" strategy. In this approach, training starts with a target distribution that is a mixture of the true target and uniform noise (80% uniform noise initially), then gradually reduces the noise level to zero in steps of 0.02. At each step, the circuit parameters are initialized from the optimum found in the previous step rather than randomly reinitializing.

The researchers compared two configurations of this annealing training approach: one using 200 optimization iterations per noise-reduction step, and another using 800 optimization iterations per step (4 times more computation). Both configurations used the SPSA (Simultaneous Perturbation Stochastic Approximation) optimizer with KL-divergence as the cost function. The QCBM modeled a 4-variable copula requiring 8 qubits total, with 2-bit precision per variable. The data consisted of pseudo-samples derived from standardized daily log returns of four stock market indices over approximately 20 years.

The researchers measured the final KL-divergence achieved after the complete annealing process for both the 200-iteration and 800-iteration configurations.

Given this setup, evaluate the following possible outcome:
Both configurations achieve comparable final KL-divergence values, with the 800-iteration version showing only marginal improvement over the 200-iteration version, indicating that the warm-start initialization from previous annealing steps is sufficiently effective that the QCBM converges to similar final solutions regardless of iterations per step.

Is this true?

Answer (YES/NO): NO